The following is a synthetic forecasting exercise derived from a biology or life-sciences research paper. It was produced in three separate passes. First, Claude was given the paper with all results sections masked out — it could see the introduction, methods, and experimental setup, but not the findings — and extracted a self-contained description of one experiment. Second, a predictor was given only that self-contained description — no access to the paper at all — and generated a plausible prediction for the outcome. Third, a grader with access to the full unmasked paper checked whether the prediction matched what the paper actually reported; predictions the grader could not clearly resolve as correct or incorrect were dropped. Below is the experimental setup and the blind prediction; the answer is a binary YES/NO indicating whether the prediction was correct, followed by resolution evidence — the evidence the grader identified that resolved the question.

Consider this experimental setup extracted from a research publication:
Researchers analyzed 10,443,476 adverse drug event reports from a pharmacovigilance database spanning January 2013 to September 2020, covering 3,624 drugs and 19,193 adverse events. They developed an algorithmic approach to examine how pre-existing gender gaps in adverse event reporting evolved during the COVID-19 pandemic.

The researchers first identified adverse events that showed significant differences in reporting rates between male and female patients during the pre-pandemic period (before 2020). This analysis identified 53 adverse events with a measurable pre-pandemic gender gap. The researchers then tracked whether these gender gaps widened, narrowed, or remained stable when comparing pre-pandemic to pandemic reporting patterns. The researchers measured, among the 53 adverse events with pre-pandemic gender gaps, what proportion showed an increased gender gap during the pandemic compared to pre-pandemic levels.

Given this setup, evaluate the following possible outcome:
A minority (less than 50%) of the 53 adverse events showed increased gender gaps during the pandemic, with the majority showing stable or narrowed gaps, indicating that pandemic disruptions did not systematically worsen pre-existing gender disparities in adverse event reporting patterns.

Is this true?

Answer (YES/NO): NO